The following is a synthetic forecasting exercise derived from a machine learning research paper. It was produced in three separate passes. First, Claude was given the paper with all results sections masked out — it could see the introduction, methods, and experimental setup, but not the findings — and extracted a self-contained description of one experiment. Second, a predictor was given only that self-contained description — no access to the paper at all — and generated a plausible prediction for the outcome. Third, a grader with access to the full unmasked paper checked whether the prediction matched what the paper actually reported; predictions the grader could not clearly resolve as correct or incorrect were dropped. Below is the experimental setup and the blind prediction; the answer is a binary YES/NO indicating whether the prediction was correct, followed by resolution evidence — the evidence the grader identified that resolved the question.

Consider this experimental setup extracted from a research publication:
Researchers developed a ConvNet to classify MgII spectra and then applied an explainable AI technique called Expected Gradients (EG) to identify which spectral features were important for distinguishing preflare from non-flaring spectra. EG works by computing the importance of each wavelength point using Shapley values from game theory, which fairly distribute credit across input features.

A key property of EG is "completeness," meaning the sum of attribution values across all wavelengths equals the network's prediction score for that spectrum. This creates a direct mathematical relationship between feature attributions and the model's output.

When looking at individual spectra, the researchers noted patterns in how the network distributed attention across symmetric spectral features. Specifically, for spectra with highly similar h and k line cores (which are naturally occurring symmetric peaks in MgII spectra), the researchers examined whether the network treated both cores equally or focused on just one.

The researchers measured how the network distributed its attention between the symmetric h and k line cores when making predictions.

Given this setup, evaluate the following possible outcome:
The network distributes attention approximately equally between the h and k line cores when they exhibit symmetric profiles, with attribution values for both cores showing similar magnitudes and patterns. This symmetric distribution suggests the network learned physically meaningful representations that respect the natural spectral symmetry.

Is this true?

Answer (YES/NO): NO